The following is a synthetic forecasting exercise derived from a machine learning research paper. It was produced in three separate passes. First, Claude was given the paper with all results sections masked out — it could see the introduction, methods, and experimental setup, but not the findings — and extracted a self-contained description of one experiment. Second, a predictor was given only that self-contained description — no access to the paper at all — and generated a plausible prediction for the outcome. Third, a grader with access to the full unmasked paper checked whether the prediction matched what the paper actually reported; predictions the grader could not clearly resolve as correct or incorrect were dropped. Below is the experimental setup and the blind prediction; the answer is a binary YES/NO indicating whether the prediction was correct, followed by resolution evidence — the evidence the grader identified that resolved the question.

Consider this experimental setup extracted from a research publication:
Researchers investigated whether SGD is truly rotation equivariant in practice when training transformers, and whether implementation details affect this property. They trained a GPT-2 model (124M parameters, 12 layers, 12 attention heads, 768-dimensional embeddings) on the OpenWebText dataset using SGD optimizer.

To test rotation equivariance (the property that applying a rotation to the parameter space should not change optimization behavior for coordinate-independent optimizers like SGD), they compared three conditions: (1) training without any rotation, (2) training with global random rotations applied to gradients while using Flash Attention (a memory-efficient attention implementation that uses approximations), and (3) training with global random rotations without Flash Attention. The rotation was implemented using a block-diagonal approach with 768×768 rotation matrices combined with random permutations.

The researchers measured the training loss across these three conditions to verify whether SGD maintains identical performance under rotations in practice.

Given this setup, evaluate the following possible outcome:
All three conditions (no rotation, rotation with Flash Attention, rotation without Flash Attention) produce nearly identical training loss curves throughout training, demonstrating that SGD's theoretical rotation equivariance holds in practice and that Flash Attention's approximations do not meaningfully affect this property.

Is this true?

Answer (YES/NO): NO